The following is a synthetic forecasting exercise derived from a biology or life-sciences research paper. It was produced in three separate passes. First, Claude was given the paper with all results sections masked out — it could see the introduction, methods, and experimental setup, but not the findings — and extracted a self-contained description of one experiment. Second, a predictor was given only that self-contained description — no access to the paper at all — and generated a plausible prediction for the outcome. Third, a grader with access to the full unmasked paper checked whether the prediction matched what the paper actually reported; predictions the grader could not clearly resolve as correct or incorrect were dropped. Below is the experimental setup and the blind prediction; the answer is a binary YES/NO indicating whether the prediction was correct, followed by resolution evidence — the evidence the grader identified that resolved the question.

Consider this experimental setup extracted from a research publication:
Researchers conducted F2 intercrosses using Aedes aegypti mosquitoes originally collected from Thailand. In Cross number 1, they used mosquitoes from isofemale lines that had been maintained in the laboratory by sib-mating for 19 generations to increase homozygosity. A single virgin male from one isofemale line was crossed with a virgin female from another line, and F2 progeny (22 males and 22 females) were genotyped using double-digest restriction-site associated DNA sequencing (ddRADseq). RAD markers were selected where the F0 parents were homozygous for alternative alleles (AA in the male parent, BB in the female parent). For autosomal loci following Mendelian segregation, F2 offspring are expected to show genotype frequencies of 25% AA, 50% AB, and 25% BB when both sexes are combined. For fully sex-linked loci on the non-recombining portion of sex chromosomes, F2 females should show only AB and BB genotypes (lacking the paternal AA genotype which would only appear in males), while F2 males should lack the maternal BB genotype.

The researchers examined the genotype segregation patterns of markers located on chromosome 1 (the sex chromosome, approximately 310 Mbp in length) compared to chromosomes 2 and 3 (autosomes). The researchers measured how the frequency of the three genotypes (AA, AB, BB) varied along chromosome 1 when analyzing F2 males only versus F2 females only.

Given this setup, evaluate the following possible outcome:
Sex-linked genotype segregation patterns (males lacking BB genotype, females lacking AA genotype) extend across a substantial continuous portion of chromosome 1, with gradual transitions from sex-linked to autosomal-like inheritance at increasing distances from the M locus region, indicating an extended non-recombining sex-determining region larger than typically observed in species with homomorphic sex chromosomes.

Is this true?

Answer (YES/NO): NO